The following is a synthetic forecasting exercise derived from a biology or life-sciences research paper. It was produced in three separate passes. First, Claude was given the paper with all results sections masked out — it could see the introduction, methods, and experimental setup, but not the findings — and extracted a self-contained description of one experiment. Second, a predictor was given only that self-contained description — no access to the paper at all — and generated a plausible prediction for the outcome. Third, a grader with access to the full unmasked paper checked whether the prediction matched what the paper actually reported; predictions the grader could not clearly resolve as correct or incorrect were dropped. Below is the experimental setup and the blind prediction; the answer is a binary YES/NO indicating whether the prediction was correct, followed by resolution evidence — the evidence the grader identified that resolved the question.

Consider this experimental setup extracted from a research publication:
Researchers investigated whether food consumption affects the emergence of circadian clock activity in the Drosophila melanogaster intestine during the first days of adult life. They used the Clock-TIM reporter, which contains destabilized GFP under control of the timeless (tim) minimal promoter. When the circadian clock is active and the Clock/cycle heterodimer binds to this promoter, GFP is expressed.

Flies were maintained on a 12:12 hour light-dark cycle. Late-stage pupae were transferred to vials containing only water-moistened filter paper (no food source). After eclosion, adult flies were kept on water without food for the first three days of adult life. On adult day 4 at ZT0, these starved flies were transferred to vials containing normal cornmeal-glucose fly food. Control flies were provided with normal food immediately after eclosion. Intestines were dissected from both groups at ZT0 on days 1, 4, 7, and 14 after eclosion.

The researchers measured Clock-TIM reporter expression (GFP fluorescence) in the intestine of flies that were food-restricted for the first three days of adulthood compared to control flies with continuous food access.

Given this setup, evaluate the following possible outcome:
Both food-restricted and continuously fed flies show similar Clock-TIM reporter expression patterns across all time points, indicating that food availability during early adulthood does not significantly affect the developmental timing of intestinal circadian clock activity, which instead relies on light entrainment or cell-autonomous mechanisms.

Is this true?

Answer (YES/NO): NO